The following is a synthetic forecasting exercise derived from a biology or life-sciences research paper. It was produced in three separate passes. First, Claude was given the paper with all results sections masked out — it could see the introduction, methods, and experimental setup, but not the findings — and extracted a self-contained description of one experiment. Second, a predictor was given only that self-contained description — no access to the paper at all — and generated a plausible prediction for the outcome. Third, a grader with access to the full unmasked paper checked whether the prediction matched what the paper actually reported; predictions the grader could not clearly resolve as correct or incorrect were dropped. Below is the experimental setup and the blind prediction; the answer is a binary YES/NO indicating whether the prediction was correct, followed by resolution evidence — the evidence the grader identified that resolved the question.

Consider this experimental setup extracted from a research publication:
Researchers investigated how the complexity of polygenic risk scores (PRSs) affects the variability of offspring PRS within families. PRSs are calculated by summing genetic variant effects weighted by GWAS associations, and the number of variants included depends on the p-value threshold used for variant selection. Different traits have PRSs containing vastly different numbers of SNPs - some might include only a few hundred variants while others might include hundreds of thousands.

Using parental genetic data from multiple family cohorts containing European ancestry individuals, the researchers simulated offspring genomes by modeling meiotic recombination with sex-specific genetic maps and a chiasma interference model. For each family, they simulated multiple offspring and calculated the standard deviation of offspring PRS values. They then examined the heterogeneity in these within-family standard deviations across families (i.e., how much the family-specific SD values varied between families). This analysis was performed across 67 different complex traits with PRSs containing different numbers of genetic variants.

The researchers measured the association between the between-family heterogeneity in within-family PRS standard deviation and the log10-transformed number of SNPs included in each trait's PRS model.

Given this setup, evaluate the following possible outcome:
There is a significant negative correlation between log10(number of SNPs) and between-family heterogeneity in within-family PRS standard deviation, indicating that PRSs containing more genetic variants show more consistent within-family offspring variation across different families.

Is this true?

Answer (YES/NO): NO